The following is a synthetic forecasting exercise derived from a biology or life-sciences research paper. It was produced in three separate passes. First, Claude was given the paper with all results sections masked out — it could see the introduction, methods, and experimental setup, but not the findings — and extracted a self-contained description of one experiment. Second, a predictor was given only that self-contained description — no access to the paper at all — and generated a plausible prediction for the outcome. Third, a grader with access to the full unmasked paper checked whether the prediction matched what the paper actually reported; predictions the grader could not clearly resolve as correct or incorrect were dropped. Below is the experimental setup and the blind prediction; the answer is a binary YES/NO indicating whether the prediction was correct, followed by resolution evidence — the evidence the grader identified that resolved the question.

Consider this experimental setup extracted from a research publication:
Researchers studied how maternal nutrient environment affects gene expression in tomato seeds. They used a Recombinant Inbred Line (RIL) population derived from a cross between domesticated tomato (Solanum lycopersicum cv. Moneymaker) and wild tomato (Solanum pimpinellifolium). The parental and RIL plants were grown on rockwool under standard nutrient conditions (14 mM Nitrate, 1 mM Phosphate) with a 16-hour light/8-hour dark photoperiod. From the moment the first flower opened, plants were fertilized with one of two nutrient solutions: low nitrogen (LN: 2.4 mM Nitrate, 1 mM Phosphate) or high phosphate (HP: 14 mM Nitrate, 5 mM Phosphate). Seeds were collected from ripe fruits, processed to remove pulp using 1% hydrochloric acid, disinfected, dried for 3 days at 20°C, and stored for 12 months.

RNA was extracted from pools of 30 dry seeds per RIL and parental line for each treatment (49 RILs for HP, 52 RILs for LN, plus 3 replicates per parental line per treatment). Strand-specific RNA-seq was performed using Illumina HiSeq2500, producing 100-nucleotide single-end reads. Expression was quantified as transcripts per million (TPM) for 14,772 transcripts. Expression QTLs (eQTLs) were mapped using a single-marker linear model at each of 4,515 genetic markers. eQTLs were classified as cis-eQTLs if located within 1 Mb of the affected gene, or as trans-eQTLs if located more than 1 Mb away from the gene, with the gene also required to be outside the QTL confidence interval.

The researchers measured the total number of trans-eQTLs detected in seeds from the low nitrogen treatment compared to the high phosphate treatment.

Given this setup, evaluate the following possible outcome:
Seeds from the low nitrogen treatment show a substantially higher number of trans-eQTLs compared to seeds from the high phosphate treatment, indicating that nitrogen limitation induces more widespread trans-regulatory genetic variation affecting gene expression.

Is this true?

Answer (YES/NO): YES